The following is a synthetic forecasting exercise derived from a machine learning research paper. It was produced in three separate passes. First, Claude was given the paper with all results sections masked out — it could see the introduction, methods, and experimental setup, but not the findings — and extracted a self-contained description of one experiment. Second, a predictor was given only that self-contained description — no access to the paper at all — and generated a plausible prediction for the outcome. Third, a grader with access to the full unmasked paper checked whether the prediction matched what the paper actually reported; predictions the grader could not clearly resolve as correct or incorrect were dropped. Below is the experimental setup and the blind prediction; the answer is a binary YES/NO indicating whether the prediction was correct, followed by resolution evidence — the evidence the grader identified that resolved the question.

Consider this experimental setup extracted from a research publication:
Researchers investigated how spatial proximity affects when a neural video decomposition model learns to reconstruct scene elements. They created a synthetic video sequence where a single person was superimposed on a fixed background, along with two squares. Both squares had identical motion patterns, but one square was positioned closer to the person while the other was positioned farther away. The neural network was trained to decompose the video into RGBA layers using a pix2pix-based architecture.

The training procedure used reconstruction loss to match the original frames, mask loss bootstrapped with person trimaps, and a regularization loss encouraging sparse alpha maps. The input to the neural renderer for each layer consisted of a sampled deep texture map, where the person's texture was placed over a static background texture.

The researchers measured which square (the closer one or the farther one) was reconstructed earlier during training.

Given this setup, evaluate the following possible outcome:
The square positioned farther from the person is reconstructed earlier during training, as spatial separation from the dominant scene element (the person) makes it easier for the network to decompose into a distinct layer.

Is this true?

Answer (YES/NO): NO